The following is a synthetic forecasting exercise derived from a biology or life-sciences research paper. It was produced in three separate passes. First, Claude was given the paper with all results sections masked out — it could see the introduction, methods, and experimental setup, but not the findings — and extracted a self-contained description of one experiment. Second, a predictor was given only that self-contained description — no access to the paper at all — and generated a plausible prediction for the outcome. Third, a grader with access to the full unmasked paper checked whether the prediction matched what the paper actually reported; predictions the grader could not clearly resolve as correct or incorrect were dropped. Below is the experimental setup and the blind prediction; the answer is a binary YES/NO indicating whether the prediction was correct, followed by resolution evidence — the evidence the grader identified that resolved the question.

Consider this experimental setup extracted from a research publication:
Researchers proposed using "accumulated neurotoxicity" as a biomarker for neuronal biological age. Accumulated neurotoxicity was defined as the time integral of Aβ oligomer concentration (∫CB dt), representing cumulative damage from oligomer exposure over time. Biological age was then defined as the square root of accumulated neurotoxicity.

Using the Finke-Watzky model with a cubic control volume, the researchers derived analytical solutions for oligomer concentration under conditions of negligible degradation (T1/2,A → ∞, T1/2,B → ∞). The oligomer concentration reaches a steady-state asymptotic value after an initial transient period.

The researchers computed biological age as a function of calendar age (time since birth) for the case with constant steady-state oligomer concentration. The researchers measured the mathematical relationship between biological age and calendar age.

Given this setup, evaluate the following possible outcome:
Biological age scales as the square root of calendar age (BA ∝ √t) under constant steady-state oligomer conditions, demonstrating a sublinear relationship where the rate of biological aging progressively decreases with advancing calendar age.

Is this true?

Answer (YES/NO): NO